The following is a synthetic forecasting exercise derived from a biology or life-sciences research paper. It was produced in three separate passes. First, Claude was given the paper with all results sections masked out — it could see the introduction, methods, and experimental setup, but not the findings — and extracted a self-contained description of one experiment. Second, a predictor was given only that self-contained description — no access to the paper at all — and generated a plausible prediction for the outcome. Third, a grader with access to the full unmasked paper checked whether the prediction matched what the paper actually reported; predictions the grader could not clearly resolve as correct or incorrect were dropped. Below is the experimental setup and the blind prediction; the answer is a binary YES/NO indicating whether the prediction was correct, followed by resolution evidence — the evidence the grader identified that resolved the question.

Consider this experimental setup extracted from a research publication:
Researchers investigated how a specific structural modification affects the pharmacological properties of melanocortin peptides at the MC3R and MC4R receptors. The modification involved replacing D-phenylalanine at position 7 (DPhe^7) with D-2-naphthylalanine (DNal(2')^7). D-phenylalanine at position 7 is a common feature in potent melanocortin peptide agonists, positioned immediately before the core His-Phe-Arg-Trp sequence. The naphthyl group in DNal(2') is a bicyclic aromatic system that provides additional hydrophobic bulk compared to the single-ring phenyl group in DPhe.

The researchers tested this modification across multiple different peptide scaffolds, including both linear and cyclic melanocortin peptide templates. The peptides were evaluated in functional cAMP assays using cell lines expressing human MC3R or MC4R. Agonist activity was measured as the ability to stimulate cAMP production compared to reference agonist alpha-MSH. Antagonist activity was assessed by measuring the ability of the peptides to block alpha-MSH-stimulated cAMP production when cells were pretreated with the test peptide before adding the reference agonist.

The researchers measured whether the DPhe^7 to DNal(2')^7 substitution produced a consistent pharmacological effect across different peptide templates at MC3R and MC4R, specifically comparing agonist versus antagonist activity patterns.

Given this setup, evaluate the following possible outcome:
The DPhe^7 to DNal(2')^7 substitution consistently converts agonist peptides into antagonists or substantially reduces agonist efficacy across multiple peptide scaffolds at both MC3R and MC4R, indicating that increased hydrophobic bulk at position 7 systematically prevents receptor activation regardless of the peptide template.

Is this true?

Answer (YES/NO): YES